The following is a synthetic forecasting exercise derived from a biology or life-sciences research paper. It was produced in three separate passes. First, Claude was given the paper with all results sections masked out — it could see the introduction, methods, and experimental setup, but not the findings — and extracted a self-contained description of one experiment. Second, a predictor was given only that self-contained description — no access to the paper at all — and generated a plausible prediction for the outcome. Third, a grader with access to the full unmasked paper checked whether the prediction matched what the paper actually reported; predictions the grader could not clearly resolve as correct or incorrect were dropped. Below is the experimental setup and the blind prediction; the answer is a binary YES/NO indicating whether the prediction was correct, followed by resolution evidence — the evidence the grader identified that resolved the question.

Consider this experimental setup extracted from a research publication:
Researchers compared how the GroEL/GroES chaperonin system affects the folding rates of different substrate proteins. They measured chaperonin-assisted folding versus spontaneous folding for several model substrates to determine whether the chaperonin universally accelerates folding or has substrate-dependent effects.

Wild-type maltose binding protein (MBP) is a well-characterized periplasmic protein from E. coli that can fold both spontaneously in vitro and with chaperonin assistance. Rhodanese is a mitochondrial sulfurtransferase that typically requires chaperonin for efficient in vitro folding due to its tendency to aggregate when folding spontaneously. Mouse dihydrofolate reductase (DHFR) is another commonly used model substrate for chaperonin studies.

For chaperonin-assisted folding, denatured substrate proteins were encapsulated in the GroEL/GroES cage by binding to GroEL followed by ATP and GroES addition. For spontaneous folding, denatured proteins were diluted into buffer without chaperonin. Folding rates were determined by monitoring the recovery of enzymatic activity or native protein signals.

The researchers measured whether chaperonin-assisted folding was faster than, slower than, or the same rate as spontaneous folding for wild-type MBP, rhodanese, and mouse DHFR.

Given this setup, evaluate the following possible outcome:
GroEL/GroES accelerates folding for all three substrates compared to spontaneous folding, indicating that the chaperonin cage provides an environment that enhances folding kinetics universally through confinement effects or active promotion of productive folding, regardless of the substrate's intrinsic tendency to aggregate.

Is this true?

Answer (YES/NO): NO